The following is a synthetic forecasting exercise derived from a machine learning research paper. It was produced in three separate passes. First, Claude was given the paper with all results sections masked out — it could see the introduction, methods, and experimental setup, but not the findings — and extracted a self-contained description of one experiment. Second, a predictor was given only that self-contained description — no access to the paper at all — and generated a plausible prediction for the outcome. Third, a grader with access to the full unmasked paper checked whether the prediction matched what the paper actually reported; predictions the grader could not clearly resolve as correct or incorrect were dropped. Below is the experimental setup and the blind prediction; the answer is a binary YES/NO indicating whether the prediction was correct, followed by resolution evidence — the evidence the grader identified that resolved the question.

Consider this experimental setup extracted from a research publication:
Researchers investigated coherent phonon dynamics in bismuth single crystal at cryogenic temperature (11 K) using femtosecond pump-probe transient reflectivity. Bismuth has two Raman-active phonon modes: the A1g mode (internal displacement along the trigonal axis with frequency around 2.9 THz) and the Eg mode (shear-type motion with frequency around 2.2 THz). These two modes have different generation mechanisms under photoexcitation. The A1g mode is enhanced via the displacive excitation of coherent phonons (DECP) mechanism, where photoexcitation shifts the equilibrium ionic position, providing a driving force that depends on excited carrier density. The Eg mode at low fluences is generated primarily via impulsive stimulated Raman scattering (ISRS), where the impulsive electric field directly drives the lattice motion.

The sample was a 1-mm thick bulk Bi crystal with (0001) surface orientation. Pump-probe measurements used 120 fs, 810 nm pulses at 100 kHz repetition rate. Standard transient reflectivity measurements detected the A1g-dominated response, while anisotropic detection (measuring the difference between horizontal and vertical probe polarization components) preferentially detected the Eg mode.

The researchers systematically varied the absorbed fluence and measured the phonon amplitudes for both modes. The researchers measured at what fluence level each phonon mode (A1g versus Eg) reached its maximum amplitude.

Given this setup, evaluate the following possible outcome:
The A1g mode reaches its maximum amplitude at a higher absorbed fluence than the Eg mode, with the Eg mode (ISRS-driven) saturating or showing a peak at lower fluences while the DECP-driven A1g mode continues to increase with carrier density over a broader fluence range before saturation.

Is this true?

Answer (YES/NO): YES